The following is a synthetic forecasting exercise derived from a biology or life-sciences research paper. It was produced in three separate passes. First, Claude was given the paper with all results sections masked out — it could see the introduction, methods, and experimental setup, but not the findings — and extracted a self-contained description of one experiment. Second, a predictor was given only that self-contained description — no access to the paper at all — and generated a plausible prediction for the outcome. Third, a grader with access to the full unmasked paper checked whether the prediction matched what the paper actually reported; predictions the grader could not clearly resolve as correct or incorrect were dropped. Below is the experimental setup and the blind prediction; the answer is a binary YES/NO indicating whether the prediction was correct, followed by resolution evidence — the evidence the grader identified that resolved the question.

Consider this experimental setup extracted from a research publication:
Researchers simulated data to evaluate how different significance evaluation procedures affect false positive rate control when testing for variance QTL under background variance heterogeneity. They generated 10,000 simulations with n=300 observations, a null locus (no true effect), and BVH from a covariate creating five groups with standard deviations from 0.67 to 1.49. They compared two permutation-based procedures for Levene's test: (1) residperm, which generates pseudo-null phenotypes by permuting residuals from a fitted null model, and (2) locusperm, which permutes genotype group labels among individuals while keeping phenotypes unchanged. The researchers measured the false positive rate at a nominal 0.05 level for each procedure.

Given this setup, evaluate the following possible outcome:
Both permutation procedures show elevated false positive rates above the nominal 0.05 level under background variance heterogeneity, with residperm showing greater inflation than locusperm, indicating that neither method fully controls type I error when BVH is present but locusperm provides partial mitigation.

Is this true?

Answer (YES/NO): NO